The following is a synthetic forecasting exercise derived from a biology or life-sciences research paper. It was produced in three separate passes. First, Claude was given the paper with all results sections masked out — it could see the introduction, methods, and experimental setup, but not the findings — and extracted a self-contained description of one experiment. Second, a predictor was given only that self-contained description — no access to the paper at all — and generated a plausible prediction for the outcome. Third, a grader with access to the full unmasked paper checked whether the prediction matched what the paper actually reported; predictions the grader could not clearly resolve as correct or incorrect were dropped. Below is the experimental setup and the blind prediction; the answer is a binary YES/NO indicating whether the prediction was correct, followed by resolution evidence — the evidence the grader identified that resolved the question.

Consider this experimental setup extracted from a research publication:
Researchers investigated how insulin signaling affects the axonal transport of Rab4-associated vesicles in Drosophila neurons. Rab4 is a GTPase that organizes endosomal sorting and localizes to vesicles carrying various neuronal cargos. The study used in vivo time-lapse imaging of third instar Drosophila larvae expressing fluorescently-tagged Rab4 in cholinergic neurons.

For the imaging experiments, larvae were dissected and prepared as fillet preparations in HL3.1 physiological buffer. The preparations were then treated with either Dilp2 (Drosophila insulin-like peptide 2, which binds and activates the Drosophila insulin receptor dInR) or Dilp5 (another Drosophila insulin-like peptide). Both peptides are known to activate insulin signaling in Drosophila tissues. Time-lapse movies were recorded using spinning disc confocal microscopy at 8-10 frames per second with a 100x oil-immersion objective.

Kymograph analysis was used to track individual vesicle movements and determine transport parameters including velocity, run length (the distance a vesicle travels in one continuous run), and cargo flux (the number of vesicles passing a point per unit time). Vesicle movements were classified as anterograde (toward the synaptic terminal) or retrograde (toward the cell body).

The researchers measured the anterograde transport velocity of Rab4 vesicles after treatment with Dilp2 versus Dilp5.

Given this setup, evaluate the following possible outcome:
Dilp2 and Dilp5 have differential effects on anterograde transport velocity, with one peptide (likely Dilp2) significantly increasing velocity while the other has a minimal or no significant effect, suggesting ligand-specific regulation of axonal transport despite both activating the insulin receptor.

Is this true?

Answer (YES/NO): YES